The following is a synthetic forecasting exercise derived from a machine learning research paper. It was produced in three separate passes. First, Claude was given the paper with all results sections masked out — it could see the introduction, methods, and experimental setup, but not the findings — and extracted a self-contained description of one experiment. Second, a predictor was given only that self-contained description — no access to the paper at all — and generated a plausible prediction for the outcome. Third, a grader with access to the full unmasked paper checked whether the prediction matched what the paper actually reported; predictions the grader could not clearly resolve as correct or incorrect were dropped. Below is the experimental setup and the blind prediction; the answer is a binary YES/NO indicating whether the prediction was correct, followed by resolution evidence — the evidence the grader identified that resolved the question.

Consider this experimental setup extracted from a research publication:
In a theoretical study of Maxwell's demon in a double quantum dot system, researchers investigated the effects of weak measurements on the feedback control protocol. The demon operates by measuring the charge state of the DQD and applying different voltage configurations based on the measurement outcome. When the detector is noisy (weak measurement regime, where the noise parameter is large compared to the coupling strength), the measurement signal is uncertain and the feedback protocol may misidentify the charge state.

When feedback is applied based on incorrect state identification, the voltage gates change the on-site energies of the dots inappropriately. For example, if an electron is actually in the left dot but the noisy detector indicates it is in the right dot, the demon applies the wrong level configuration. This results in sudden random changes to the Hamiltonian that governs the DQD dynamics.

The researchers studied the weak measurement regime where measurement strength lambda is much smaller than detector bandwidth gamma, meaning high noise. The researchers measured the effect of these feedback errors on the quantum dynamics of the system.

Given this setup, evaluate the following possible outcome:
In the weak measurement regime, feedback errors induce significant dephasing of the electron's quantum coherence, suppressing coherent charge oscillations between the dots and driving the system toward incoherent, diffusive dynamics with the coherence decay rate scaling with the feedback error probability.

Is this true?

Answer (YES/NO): NO